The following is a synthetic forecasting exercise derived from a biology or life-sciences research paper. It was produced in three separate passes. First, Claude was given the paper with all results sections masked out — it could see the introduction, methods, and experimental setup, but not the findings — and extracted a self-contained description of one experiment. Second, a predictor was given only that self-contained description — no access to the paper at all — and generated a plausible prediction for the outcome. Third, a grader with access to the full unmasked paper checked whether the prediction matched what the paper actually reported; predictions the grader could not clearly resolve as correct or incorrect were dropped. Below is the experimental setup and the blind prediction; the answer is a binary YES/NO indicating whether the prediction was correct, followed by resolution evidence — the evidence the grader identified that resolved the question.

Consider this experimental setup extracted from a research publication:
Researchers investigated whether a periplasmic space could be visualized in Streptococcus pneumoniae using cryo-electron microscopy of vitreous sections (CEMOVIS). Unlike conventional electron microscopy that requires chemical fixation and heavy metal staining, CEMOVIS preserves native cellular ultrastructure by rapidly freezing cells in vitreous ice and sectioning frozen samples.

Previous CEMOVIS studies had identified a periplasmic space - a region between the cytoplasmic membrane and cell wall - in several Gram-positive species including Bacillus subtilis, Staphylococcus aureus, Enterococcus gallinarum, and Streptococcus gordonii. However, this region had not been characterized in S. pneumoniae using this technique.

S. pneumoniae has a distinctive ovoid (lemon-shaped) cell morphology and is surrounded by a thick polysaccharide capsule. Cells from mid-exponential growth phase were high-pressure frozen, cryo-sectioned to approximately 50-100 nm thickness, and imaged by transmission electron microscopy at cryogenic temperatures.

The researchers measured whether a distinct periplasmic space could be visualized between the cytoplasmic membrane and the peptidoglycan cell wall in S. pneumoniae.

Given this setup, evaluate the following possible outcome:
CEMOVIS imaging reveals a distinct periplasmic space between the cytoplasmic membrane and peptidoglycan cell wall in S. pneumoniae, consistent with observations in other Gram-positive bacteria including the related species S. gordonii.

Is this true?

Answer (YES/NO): YES